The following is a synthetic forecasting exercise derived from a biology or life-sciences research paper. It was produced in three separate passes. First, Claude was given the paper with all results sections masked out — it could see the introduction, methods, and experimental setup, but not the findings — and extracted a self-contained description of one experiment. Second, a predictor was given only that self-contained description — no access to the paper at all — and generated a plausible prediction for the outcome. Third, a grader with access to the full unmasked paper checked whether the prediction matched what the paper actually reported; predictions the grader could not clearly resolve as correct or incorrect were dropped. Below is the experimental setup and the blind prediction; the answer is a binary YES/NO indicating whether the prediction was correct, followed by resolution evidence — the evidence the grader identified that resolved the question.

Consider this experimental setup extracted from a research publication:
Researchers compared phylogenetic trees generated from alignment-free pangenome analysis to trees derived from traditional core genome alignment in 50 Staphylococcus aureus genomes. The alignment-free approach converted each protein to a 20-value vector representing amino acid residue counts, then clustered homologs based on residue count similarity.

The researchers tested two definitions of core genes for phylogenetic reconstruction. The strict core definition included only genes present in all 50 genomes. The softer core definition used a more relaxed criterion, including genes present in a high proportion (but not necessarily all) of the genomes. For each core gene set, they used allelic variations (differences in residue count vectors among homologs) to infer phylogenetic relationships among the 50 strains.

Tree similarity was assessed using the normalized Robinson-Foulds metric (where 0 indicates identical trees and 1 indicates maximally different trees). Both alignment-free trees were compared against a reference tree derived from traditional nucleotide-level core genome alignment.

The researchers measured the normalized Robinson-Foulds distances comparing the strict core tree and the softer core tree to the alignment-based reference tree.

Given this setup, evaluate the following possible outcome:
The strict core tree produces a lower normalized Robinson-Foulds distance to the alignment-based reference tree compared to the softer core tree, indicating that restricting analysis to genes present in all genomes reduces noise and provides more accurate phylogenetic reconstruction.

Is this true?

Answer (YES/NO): NO